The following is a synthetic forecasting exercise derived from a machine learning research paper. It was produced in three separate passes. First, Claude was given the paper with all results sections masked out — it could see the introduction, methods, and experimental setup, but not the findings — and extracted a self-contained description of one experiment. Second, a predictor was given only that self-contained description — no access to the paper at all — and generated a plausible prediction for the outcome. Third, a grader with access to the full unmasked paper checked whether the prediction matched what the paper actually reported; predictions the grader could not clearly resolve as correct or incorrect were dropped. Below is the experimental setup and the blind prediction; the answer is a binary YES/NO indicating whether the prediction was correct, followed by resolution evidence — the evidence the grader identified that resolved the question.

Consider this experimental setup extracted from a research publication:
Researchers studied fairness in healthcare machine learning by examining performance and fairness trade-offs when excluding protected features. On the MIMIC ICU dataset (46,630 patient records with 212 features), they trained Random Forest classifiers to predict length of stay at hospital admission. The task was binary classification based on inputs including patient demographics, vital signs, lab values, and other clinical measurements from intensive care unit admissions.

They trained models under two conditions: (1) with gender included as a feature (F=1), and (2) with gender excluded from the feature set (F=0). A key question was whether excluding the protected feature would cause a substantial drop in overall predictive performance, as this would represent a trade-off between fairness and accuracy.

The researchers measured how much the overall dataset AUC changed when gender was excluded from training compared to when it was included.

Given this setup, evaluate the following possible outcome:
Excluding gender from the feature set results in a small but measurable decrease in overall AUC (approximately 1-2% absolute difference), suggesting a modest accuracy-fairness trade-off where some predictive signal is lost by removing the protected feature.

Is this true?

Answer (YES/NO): NO